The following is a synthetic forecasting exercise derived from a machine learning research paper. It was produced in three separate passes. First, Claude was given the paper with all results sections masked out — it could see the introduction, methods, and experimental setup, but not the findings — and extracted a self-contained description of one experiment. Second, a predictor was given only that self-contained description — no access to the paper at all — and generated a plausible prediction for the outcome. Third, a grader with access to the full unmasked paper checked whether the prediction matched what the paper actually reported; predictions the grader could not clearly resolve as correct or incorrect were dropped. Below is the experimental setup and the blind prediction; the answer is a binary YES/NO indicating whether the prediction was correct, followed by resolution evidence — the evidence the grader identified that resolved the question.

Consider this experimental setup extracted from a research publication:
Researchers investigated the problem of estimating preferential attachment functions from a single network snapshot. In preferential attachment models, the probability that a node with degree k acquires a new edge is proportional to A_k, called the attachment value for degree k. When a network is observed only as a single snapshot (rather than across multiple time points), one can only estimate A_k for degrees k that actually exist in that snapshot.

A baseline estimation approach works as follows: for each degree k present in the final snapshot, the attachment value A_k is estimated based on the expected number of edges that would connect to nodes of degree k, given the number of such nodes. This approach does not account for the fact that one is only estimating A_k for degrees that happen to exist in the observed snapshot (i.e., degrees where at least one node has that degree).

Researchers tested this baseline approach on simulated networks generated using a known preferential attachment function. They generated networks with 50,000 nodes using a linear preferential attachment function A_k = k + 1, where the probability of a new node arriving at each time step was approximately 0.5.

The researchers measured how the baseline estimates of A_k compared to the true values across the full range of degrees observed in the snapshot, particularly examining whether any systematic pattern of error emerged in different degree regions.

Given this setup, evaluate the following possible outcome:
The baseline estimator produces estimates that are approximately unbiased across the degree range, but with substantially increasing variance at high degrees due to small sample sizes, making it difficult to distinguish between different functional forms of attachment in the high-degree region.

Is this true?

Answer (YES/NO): NO